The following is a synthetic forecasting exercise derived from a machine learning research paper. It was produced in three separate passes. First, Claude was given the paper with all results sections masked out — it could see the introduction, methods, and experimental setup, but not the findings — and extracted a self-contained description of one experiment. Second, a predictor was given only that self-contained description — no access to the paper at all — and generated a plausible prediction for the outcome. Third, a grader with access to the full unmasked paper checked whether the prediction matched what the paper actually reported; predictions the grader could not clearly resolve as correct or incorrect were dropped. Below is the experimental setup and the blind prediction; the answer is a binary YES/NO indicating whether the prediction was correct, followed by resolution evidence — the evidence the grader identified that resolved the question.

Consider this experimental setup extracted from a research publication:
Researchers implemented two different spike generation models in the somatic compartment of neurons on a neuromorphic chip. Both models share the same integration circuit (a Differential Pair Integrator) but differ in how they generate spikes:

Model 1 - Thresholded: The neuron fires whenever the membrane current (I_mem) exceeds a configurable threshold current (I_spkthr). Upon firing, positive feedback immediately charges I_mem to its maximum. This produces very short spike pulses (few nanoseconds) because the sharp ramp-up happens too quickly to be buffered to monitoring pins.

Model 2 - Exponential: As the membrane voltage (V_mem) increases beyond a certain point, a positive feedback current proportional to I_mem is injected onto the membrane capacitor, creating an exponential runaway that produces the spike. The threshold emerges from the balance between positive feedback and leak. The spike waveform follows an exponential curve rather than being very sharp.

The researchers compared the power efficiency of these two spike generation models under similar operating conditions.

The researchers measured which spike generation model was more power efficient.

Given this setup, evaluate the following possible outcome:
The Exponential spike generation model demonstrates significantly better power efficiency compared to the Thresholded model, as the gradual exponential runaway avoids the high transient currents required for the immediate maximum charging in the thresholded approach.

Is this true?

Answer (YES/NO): NO